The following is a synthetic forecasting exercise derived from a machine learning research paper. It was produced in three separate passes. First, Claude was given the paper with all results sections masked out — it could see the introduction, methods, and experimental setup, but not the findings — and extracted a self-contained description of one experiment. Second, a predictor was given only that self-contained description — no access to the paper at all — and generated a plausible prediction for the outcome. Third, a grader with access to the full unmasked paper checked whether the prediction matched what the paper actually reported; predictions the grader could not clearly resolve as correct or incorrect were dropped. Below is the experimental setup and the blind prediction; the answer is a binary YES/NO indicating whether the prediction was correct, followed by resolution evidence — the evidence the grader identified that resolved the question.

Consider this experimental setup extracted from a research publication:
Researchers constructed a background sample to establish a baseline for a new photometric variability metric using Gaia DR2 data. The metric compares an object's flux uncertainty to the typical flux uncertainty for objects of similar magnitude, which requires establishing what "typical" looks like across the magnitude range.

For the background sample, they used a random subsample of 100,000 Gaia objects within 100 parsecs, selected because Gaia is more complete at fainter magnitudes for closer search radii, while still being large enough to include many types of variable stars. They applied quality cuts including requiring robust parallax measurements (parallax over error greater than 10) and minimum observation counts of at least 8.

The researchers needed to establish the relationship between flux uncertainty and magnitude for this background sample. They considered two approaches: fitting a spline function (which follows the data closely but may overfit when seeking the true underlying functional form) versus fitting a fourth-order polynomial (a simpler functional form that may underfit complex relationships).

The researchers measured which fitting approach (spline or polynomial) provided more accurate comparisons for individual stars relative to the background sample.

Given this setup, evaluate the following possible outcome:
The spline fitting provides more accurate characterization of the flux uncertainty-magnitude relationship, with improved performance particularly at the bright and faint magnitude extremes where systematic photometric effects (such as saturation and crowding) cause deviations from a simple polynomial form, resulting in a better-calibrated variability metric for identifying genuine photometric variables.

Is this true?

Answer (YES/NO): NO